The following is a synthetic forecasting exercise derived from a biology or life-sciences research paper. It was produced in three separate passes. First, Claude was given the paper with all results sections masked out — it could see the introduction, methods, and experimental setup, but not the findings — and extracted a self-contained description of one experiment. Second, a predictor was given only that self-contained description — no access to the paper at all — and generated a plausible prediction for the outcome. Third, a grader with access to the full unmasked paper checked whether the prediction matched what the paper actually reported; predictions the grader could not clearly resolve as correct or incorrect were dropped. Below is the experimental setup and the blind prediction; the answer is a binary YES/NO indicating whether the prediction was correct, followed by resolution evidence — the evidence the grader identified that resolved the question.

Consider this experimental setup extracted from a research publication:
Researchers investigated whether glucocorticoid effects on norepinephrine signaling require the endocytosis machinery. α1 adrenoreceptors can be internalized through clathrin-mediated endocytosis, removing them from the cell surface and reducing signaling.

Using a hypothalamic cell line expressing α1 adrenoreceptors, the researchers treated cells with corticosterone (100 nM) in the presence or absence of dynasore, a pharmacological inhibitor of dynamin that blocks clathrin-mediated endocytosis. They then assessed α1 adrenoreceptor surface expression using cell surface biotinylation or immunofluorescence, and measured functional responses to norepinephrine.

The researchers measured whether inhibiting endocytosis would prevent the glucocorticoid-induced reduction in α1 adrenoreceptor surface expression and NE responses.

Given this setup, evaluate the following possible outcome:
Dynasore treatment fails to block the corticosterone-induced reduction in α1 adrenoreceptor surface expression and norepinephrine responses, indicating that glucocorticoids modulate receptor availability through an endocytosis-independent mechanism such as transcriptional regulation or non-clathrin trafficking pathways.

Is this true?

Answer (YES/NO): NO